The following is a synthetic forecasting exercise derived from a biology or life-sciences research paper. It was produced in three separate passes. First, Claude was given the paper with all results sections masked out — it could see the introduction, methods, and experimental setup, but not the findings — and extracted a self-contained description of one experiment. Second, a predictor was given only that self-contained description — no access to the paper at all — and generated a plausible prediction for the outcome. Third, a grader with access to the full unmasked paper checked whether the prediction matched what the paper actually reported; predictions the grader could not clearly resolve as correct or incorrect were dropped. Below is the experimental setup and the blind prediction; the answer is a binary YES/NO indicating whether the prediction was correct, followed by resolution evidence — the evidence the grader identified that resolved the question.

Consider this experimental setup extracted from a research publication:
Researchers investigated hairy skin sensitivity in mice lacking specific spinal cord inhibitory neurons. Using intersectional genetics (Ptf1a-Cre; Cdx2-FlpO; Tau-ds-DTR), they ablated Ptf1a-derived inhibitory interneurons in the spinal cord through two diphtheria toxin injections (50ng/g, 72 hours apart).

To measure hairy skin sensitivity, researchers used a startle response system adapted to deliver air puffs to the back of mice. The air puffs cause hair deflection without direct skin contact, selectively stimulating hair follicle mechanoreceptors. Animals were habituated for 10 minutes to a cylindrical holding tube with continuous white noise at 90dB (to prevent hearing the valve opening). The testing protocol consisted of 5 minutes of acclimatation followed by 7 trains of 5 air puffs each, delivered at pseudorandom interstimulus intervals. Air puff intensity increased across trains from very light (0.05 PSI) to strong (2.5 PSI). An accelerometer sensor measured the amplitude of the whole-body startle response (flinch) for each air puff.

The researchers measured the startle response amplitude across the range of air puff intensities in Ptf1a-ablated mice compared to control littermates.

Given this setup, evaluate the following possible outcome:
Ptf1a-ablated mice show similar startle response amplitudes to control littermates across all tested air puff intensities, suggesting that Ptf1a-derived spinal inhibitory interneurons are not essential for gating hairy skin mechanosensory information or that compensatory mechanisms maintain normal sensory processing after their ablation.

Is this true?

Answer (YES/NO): NO